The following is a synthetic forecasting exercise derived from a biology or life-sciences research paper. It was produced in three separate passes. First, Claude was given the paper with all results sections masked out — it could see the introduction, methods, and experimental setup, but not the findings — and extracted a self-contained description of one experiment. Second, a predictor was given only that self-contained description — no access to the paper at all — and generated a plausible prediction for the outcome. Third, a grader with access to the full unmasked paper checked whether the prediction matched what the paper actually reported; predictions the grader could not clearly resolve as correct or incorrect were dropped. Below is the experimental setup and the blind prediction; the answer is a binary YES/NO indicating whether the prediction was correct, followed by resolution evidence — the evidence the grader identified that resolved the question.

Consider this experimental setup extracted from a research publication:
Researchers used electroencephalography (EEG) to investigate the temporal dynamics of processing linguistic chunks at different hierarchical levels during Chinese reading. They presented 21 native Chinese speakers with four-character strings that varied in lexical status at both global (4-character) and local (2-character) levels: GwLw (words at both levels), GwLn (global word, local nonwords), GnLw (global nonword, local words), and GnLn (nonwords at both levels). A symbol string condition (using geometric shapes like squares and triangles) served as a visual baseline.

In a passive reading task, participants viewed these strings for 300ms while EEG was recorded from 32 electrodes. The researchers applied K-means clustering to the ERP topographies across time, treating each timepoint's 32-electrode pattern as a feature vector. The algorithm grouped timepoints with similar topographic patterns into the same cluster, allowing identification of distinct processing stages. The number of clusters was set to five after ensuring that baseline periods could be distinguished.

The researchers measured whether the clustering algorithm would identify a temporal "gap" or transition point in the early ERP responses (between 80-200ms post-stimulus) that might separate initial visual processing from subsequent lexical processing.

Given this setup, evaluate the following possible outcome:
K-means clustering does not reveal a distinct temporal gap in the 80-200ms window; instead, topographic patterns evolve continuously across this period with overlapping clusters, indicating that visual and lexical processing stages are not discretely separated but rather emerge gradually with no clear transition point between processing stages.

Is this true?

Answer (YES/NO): NO